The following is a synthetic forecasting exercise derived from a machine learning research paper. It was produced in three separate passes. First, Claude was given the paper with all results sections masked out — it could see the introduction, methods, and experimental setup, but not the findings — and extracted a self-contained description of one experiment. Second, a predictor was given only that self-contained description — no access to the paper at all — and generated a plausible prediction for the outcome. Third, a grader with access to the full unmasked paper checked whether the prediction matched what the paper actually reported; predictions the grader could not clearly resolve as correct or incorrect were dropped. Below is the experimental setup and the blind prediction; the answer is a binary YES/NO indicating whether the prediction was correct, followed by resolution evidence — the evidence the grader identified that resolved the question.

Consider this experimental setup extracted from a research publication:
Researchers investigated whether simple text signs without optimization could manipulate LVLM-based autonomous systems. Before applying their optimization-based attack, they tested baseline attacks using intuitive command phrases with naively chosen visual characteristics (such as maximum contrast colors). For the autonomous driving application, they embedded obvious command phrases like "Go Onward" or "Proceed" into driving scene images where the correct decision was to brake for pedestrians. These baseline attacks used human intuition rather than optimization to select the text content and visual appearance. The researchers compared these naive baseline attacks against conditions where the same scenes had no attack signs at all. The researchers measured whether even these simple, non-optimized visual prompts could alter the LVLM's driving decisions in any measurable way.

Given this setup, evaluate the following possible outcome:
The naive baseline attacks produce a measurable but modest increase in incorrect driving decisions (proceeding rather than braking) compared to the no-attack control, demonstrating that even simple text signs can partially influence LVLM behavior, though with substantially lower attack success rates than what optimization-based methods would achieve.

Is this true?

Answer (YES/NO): NO